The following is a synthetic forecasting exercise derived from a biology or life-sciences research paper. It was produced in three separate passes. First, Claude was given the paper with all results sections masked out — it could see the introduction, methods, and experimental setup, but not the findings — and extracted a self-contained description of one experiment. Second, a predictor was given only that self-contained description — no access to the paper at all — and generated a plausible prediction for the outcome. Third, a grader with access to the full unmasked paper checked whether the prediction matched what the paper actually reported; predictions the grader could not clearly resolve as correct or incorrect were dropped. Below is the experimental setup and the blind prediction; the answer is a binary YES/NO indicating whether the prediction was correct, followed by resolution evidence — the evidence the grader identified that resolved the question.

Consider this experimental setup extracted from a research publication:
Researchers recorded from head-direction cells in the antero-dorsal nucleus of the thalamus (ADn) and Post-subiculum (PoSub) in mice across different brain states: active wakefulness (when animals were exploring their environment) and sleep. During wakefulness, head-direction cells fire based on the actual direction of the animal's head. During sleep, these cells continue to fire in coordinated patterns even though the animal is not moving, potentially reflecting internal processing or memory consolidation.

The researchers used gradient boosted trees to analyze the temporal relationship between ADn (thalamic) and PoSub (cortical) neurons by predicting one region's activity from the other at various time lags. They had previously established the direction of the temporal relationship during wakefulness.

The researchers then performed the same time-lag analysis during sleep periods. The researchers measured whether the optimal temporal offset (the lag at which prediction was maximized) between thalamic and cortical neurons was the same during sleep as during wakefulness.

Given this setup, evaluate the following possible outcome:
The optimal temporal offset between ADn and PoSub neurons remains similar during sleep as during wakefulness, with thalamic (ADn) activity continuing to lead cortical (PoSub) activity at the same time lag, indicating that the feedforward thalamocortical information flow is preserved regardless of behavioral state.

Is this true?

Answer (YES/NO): YES